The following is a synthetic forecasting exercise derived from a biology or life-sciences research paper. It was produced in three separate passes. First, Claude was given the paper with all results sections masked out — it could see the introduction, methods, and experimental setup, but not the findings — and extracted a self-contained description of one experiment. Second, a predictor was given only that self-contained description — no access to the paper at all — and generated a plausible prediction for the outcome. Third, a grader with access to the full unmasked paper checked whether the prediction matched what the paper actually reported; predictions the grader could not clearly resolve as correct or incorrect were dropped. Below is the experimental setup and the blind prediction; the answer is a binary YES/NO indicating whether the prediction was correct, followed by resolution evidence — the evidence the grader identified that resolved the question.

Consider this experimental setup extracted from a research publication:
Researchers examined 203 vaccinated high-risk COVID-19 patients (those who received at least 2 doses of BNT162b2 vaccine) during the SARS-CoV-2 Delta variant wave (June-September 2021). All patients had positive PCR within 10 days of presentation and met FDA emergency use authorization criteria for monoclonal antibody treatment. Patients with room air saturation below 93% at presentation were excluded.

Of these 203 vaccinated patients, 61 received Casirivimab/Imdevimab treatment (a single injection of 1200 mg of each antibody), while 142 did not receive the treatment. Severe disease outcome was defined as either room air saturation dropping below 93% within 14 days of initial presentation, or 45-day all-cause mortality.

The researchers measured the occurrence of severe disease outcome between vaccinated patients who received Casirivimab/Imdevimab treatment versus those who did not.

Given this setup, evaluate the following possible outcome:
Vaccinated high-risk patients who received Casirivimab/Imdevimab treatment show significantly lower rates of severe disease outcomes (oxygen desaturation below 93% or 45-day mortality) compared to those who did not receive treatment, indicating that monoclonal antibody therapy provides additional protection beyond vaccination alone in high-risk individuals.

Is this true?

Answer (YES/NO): NO